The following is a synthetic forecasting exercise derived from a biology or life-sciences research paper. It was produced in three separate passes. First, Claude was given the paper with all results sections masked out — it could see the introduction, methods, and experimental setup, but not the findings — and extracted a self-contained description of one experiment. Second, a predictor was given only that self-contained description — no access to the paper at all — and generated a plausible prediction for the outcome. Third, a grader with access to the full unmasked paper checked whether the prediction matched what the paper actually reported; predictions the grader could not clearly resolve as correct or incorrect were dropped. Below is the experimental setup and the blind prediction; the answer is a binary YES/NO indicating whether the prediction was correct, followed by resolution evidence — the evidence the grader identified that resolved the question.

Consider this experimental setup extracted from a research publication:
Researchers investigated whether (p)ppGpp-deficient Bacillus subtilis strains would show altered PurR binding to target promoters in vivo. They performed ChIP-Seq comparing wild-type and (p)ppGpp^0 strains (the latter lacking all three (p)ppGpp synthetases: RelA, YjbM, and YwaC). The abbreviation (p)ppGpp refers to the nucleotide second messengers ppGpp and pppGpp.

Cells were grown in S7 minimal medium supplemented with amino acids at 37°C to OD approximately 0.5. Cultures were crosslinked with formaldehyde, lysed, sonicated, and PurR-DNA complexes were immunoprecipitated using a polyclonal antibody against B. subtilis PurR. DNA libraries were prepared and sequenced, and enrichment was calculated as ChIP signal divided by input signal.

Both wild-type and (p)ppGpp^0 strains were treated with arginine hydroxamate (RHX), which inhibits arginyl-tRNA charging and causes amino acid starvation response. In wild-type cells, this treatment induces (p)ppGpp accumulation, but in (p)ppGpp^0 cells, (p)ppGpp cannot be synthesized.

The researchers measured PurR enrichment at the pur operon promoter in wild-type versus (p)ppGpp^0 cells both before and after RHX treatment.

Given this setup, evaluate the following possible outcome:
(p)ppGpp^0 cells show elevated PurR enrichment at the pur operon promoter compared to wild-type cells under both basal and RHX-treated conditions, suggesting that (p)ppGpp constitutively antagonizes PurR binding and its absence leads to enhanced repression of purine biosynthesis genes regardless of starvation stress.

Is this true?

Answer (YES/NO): NO